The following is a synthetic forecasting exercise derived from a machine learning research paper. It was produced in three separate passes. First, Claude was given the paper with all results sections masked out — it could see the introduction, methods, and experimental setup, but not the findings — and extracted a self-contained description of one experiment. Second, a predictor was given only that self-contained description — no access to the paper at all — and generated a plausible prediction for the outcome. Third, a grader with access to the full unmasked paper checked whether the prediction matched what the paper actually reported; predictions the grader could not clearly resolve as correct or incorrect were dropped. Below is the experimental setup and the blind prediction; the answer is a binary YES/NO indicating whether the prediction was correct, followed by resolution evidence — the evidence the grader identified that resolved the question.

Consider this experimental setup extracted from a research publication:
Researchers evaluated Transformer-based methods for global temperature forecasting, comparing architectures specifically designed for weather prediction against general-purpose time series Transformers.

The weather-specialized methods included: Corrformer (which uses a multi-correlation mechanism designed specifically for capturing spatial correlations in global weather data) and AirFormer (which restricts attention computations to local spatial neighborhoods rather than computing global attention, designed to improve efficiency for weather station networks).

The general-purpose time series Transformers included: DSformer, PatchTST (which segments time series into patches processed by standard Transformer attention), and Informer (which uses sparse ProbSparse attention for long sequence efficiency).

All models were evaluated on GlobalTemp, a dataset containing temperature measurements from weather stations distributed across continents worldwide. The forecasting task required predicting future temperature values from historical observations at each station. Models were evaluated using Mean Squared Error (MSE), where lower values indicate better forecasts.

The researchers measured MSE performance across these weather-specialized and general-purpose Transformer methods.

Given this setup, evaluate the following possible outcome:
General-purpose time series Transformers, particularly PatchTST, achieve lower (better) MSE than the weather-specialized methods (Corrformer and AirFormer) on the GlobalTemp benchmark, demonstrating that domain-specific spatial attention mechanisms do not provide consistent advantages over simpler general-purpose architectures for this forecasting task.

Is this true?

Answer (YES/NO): NO